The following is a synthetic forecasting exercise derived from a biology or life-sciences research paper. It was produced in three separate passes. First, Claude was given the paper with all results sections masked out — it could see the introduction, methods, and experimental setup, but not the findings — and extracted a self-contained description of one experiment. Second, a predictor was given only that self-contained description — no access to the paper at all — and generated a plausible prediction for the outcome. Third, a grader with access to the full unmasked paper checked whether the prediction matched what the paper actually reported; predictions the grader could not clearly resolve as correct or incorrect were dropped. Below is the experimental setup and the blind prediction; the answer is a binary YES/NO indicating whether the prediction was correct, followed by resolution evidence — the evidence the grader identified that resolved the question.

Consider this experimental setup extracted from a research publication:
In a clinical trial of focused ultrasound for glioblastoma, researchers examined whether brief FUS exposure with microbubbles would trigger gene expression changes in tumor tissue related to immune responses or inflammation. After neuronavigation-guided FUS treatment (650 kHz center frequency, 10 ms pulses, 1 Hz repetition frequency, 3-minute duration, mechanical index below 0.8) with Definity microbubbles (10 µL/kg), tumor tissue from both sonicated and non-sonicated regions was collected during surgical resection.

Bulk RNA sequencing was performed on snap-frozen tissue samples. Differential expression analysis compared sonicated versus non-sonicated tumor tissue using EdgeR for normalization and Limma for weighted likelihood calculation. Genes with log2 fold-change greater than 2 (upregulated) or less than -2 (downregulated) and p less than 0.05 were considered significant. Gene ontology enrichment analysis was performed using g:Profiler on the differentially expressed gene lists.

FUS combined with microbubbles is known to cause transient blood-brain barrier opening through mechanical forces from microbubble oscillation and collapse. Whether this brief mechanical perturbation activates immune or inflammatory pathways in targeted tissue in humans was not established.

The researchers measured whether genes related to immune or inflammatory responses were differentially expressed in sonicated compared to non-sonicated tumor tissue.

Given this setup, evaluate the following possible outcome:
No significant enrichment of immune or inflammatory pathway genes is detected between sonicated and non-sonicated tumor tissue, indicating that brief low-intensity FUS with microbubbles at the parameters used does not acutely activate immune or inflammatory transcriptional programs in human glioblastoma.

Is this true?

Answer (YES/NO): YES